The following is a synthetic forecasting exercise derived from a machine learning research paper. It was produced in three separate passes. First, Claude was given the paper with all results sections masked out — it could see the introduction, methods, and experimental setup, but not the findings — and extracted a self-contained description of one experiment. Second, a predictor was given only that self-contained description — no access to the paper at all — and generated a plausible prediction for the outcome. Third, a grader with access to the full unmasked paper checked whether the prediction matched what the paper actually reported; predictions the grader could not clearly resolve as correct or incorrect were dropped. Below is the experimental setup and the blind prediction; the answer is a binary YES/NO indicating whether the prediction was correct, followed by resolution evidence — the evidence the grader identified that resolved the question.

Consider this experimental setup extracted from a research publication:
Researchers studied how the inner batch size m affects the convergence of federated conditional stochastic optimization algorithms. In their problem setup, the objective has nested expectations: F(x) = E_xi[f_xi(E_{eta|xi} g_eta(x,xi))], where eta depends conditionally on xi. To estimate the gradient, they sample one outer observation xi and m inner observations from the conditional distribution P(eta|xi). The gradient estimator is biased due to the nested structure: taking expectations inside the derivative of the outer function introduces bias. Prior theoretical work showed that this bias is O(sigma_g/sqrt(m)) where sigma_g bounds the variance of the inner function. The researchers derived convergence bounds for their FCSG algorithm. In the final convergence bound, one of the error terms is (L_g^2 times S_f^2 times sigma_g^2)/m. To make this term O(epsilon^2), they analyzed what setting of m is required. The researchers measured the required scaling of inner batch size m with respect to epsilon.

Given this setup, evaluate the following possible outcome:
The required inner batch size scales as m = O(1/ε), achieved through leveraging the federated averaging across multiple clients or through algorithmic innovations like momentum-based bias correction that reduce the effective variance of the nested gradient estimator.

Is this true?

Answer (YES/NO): NO